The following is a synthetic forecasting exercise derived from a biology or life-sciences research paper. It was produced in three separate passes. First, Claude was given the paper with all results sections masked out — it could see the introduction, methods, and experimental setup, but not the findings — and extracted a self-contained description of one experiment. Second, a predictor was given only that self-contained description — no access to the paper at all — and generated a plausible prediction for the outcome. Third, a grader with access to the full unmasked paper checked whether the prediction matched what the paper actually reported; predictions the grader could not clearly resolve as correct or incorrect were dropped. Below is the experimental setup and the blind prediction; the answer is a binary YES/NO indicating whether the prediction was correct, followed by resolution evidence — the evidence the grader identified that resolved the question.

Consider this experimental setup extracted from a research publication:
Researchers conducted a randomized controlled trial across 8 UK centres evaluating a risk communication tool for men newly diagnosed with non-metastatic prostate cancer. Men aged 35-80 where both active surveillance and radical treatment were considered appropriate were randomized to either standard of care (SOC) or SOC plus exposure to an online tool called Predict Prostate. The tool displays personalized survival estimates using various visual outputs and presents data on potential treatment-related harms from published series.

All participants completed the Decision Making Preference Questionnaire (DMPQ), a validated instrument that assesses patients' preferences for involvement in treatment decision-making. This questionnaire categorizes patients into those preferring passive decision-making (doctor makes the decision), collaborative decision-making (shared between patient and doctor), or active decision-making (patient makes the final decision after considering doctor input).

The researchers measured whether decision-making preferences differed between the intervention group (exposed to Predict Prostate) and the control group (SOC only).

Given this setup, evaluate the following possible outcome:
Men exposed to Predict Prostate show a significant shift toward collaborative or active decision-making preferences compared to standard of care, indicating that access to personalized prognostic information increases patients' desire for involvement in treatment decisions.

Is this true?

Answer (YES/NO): NO